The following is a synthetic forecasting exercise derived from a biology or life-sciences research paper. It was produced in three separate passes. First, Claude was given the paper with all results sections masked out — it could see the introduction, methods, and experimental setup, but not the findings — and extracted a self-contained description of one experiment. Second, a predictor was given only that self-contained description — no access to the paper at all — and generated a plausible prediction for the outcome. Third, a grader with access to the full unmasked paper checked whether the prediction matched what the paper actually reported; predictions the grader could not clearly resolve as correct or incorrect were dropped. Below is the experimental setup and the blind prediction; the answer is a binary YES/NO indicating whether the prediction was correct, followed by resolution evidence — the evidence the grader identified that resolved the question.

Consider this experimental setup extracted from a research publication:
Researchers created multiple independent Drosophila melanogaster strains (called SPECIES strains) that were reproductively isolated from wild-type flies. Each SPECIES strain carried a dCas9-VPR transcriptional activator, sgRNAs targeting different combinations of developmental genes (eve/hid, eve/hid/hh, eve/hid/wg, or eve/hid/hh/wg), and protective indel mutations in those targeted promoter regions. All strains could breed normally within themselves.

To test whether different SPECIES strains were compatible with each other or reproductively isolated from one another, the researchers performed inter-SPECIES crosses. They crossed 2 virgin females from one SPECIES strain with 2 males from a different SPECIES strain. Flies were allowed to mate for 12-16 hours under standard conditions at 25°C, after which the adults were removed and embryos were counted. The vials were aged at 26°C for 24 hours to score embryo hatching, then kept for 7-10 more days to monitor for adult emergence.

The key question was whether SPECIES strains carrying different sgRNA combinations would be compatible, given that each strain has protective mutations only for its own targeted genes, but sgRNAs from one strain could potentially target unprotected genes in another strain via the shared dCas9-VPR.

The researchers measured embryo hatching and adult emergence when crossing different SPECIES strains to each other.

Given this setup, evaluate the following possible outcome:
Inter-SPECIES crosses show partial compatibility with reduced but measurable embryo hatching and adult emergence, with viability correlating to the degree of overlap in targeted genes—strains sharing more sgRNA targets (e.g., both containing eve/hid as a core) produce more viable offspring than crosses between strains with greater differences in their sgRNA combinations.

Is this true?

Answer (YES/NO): NO